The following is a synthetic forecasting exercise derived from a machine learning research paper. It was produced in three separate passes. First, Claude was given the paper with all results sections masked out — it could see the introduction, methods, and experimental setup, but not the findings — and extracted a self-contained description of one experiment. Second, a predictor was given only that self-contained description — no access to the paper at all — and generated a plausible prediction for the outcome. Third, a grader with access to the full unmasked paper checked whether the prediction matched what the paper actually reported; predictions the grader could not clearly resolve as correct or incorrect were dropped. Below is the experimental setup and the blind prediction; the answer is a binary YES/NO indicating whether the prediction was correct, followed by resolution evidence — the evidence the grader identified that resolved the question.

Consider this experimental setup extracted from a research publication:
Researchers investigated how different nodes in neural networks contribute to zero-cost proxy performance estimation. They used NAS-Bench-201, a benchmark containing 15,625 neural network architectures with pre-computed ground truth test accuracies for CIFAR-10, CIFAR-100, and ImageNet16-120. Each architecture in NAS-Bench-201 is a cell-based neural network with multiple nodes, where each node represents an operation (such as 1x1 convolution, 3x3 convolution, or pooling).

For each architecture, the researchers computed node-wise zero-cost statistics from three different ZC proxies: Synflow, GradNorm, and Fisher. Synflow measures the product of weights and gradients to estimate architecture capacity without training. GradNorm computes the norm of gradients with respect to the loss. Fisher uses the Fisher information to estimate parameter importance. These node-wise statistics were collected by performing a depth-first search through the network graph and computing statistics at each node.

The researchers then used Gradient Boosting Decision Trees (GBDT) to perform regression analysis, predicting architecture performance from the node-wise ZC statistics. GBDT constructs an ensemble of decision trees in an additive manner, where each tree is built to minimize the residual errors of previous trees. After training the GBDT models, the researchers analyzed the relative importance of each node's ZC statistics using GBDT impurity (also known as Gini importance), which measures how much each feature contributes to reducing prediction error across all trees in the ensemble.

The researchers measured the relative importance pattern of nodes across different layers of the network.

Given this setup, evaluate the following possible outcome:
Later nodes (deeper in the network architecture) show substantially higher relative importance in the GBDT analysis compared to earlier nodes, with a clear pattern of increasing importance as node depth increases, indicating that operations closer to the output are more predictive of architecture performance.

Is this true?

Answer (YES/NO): YES